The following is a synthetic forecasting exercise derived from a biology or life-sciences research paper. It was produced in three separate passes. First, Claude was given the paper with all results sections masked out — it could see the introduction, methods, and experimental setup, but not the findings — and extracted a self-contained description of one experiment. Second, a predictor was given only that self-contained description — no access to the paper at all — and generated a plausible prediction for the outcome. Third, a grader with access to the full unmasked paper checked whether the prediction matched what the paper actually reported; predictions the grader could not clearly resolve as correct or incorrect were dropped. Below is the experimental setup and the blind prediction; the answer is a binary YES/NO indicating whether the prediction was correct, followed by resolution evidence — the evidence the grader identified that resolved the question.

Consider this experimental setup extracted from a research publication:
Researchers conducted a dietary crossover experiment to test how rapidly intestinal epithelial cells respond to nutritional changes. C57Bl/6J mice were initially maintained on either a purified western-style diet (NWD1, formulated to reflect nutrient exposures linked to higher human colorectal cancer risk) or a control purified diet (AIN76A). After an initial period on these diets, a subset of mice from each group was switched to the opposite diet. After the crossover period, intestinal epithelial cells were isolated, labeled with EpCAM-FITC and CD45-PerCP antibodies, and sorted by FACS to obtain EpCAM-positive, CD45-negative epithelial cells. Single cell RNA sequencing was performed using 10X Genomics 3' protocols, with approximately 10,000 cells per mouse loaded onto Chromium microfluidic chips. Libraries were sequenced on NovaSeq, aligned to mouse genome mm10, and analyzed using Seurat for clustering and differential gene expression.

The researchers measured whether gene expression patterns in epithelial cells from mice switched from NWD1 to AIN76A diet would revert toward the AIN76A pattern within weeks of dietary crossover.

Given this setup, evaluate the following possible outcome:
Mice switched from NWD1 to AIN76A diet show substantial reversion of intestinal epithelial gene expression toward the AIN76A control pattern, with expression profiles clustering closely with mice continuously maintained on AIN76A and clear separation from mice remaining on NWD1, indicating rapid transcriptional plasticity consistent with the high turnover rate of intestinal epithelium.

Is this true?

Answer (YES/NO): YES